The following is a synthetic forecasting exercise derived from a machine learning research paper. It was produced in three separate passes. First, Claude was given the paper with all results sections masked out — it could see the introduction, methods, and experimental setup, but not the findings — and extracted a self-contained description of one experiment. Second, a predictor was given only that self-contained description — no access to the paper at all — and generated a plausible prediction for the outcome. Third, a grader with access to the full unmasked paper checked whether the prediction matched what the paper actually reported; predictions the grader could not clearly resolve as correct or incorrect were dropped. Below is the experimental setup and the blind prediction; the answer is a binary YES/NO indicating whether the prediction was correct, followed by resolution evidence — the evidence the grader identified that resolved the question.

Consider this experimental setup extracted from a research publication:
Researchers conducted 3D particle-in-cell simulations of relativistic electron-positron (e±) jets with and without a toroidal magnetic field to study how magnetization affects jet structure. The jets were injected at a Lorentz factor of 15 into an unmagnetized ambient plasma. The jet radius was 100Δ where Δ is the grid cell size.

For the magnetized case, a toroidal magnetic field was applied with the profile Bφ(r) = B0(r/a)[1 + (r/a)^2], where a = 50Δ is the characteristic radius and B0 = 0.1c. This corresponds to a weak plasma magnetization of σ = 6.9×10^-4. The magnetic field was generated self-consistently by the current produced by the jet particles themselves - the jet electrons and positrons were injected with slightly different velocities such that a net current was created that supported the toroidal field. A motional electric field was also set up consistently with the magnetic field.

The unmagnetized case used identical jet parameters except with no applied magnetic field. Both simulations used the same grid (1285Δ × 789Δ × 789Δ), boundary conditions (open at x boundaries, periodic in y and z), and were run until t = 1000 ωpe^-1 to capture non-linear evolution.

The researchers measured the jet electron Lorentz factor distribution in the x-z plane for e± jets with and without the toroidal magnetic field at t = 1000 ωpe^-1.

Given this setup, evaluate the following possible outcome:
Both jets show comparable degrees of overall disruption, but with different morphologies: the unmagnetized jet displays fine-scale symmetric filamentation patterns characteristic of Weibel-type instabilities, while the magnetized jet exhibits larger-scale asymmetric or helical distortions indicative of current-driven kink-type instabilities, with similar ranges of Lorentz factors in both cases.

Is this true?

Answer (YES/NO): NO